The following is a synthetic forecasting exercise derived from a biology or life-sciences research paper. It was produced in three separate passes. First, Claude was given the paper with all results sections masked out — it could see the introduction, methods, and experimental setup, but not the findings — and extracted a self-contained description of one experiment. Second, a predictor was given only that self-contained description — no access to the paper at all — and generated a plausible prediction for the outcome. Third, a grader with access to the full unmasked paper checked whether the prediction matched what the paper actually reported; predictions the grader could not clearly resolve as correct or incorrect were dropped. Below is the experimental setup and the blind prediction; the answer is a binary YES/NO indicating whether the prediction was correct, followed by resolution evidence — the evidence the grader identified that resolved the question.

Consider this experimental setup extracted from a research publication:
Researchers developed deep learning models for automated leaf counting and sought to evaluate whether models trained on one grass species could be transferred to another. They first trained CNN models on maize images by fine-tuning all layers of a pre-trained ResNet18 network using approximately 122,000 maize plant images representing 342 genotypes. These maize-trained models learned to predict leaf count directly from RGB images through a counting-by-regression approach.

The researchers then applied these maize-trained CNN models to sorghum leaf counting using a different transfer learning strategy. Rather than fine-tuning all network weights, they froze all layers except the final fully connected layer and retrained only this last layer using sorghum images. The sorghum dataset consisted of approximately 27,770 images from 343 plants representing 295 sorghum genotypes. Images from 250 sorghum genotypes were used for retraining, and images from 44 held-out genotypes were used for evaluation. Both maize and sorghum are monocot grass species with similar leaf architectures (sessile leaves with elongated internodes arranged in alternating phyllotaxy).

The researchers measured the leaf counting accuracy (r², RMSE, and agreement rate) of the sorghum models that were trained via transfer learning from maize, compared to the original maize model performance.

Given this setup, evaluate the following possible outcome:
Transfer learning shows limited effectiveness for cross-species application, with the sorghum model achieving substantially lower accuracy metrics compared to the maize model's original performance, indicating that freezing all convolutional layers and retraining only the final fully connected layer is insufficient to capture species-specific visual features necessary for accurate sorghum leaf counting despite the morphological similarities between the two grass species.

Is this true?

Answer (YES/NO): NO